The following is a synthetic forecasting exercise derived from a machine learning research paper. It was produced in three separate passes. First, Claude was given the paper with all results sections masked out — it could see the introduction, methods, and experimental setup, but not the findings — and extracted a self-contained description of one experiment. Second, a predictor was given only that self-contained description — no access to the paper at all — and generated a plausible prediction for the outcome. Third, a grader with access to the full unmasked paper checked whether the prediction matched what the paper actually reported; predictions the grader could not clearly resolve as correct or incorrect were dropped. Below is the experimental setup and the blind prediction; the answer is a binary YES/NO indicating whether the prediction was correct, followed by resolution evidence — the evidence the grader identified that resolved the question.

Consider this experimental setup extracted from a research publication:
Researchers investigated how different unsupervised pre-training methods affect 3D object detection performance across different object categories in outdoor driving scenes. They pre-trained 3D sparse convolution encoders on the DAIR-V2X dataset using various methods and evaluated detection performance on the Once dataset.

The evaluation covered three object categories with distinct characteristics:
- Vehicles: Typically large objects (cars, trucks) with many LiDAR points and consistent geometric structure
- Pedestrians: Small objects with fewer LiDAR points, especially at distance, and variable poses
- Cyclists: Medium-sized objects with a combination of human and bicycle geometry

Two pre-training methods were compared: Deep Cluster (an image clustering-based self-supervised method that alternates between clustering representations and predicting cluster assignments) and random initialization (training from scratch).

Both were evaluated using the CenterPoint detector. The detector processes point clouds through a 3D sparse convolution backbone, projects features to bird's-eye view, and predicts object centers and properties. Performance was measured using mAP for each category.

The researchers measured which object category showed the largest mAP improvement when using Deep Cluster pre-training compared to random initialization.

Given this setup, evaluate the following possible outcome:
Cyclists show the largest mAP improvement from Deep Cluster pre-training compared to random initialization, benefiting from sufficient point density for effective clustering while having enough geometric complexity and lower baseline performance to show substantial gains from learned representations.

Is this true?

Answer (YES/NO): NO